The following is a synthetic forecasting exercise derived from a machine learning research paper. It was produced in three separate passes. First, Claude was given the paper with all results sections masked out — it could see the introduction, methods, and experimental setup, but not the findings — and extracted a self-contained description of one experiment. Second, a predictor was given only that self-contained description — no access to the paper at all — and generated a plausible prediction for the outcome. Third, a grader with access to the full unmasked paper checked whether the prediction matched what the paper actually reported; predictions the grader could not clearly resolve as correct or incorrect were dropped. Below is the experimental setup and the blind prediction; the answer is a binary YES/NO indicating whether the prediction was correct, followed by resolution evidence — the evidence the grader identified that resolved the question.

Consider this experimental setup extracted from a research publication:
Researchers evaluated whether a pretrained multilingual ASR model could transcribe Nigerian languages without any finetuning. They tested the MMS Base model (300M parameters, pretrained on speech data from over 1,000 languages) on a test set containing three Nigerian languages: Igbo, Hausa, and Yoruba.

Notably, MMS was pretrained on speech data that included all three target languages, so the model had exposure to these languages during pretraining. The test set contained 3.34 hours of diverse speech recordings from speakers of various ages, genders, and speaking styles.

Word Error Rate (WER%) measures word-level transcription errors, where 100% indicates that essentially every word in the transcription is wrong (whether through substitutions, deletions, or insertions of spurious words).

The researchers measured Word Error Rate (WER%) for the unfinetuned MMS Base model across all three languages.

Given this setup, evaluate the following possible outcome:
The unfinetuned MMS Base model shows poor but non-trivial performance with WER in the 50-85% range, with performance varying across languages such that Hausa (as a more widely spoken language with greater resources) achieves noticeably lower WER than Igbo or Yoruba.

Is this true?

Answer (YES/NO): NO